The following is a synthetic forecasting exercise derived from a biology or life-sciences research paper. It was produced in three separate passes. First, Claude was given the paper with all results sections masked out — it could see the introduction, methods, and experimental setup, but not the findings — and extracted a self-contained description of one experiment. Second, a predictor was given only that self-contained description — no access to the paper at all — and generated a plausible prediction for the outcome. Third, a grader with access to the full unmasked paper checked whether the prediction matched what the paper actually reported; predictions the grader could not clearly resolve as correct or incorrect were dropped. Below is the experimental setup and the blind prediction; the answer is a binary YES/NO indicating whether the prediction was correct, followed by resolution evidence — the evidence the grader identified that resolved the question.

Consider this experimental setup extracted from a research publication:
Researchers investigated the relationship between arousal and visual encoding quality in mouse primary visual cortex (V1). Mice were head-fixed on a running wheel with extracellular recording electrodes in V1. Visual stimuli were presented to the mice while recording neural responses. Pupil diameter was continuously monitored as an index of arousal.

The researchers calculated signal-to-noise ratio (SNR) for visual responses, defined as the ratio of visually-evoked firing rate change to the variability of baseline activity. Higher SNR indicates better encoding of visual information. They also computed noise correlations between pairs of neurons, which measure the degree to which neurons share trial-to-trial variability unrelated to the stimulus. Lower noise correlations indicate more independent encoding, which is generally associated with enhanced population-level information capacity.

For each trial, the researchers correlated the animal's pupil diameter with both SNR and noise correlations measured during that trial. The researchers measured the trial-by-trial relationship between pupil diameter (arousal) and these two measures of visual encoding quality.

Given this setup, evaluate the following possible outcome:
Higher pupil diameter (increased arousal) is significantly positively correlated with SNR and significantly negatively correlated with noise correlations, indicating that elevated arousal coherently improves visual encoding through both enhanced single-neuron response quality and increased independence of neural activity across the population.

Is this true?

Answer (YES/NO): YES